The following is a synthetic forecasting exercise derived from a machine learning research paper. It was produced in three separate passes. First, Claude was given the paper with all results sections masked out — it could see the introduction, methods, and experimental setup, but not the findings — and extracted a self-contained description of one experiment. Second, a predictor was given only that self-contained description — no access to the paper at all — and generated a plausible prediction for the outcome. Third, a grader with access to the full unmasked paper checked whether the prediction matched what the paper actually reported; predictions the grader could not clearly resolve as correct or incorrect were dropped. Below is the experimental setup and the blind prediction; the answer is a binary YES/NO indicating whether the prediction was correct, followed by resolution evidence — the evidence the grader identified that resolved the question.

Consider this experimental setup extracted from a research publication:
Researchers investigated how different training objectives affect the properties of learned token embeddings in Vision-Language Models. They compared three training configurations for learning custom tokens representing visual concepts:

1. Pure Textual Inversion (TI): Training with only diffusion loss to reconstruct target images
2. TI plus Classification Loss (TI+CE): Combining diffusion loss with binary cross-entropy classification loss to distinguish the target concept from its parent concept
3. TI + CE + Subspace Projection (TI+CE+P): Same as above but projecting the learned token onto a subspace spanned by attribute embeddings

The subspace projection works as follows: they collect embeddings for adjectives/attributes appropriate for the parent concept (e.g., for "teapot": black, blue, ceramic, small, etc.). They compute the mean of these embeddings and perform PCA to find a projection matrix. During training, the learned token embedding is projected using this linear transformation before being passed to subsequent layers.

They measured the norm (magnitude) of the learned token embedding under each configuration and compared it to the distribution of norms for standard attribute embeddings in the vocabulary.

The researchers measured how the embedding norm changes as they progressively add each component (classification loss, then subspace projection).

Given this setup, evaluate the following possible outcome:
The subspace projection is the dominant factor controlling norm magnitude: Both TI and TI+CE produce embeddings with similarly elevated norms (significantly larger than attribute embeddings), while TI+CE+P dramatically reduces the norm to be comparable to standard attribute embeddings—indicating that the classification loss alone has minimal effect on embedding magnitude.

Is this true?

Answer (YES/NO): NO